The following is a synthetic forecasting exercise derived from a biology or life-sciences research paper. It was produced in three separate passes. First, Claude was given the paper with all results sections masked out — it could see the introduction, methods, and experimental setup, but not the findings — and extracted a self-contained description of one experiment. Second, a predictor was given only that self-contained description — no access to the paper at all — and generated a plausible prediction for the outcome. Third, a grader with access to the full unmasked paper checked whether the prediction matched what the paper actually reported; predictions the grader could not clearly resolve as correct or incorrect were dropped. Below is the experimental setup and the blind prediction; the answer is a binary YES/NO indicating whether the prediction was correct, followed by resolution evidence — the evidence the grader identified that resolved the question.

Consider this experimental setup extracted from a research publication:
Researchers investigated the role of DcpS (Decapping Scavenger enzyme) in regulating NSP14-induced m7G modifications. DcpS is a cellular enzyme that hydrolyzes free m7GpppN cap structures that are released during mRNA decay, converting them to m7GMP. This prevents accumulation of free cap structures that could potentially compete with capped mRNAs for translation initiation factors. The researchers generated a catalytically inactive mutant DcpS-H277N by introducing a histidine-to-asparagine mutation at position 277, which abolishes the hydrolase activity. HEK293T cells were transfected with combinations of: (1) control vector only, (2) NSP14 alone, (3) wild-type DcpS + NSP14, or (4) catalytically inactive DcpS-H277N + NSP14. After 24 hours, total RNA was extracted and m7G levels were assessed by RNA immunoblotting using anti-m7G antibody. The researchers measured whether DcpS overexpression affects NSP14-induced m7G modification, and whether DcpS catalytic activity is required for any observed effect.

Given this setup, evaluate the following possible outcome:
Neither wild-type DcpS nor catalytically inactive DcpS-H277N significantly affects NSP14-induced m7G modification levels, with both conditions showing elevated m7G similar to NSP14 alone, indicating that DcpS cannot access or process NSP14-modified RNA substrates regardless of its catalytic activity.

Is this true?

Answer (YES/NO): NO